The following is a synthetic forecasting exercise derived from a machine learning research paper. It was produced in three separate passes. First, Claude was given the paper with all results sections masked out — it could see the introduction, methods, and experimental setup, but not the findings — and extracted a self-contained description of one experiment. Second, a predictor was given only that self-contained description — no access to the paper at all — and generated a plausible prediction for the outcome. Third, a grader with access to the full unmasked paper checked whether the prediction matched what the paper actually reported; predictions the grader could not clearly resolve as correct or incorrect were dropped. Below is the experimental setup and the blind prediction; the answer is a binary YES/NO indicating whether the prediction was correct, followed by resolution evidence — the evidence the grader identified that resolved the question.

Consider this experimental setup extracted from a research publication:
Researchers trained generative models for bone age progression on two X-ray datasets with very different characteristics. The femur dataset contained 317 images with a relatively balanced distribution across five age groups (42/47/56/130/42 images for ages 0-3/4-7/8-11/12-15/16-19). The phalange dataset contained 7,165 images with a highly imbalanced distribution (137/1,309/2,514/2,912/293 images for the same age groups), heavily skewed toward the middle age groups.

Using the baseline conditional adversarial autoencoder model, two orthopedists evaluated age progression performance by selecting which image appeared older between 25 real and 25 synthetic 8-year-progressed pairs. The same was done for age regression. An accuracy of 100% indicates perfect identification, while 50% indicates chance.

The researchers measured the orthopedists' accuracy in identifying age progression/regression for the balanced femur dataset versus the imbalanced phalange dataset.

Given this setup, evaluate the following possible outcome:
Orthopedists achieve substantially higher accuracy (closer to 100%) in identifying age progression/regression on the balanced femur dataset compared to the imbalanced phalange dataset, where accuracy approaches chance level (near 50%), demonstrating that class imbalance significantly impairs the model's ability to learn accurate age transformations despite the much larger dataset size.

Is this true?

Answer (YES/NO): NO